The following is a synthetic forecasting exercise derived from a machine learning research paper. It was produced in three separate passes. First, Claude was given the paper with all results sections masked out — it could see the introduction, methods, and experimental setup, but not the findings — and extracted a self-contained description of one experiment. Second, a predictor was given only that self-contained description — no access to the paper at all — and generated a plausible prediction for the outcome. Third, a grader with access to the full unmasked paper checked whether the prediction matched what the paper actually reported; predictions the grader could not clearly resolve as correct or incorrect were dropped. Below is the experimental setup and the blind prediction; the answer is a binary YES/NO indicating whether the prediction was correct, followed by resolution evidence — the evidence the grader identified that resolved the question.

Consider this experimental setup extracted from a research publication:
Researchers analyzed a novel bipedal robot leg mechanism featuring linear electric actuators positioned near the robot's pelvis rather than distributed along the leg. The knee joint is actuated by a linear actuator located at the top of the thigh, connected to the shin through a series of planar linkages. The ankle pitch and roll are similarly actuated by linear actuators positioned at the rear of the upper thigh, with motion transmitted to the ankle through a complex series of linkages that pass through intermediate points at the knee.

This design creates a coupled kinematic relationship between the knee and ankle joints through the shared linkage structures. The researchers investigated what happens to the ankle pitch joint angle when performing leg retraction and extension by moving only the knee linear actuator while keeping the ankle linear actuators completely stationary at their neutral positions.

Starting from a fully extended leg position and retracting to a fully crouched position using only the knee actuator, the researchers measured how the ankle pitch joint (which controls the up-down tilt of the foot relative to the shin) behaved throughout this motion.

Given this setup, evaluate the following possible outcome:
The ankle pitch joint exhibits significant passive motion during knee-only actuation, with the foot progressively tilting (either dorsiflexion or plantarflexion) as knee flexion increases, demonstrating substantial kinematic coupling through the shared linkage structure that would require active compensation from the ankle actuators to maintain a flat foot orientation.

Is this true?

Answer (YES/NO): NO